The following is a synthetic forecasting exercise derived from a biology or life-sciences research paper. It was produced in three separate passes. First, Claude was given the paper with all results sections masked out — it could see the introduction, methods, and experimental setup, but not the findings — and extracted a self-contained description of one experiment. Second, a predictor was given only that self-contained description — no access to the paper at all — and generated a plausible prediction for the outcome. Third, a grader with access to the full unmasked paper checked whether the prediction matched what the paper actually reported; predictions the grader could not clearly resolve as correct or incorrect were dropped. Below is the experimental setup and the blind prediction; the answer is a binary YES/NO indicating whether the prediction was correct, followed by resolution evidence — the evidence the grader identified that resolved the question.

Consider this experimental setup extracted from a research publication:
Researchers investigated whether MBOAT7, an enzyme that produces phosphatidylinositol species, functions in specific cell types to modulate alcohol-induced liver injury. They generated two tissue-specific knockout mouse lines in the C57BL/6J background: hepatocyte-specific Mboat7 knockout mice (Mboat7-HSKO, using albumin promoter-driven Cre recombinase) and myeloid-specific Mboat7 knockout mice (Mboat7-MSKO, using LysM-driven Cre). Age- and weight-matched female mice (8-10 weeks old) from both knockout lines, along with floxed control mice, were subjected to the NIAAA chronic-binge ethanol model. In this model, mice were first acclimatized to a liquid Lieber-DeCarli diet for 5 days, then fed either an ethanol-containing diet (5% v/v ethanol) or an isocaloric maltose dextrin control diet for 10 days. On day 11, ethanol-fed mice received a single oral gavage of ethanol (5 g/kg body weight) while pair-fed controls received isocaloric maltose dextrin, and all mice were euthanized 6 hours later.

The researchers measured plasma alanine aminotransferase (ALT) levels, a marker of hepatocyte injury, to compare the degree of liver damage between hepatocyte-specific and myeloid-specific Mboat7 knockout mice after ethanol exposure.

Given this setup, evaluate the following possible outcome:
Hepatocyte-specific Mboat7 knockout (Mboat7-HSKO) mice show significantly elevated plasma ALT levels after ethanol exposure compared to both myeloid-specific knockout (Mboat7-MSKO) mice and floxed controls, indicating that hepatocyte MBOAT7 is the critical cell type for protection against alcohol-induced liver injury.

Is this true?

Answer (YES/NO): YES